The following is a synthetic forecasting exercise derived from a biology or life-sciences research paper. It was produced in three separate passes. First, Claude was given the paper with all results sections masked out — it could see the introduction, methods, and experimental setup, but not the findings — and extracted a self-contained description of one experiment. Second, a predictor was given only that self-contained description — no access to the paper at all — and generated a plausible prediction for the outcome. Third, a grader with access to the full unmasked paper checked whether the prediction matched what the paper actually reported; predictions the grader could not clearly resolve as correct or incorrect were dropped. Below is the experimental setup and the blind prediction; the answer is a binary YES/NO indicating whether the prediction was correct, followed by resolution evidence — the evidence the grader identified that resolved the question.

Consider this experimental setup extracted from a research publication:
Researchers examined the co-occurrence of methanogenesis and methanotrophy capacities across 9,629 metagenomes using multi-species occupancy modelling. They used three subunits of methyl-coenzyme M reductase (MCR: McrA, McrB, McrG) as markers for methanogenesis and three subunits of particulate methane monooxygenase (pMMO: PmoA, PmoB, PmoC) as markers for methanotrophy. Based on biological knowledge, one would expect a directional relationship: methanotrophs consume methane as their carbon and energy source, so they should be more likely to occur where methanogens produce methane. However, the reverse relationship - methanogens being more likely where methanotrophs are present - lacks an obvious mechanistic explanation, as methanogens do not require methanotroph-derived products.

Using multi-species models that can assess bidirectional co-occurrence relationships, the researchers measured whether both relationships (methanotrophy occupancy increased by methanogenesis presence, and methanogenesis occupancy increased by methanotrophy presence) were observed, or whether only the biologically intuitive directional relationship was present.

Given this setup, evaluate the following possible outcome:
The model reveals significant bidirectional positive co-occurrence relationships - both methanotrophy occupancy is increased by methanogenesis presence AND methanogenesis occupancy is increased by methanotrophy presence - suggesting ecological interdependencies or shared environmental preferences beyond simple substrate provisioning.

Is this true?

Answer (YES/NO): YES